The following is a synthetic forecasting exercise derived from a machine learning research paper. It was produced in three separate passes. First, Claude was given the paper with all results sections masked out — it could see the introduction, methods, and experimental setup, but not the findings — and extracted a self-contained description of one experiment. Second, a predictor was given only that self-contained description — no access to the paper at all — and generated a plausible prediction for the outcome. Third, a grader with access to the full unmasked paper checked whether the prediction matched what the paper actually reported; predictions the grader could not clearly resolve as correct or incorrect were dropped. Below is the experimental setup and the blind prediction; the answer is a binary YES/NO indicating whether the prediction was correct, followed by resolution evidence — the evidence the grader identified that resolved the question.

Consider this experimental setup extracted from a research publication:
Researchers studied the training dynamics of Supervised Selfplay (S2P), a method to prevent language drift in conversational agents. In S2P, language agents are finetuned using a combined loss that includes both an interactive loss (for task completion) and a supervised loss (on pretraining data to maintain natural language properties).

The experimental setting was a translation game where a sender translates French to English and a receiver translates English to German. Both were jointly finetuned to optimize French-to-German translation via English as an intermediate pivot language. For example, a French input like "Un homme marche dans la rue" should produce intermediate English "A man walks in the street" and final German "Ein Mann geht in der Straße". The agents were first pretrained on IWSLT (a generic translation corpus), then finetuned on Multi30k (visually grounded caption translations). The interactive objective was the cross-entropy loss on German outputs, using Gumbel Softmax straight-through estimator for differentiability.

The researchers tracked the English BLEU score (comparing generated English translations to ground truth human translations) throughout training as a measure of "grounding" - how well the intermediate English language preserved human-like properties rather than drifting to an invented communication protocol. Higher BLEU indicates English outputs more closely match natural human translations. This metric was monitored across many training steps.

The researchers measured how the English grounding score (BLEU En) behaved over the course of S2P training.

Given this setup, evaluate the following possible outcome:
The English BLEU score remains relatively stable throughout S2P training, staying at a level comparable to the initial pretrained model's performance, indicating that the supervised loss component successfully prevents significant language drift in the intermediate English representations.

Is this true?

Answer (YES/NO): NO